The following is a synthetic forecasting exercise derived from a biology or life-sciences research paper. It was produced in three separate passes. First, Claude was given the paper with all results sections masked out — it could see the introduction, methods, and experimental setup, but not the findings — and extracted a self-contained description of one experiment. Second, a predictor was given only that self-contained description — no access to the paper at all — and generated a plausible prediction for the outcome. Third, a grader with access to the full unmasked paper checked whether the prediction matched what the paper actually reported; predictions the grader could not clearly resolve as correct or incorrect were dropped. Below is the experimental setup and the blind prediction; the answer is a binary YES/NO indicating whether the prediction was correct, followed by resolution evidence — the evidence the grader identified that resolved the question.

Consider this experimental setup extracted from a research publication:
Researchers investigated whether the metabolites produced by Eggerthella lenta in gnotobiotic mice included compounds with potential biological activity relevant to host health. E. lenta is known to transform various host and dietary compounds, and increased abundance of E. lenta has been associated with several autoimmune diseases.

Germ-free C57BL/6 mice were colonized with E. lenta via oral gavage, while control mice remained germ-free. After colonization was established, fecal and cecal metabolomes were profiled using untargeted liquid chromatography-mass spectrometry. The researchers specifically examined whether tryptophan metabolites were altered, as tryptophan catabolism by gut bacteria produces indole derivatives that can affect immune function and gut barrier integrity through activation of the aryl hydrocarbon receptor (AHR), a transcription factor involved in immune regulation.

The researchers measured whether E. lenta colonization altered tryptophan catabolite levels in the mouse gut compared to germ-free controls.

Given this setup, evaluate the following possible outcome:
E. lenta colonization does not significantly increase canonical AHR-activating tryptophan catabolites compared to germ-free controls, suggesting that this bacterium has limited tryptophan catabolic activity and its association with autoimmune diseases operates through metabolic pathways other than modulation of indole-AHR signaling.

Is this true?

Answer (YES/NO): NO